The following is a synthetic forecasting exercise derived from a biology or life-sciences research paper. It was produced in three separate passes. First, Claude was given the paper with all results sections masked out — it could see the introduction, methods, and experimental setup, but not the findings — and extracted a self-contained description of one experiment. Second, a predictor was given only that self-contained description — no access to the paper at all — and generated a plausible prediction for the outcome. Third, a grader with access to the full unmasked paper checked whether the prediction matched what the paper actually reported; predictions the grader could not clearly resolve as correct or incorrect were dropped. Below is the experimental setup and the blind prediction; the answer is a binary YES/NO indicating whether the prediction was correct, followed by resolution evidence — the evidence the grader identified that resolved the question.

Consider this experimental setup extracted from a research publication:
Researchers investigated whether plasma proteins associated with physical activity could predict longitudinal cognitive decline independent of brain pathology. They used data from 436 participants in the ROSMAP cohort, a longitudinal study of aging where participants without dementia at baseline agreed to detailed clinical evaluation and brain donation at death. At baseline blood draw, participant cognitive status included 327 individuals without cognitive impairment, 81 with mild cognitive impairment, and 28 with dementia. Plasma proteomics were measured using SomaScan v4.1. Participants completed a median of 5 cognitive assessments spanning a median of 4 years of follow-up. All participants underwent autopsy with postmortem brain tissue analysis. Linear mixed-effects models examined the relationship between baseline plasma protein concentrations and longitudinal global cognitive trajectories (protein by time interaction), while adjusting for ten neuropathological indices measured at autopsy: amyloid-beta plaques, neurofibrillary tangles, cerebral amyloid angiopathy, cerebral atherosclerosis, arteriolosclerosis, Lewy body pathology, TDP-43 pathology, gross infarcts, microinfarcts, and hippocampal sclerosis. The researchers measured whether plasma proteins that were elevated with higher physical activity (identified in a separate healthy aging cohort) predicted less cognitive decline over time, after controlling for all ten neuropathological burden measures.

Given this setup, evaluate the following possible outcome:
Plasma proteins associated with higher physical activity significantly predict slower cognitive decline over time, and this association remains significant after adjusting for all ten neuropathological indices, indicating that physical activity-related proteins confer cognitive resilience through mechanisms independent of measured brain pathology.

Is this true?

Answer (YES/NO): YES